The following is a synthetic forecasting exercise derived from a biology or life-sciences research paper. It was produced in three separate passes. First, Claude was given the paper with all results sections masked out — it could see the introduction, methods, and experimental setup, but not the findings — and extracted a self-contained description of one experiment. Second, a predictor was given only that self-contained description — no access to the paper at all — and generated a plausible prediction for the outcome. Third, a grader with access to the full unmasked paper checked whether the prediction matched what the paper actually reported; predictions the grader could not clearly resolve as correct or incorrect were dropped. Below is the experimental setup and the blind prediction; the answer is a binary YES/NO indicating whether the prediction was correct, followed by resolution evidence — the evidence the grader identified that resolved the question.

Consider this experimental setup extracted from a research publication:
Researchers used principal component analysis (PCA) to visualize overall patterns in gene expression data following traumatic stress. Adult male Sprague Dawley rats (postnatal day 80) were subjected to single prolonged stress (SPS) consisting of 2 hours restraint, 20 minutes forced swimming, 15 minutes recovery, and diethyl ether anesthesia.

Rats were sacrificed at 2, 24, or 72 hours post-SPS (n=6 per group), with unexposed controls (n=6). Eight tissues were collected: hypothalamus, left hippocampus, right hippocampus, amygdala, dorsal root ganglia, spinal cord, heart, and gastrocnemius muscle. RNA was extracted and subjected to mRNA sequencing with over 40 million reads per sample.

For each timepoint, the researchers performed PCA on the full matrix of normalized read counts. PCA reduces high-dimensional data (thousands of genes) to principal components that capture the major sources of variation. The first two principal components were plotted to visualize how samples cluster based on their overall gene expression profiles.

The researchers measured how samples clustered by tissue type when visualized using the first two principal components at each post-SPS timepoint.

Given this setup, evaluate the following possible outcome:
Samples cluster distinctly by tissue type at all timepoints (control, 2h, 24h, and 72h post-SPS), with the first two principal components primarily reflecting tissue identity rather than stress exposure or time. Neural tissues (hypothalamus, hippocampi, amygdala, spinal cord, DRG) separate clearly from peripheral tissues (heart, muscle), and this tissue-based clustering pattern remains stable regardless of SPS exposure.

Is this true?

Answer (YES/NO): NO